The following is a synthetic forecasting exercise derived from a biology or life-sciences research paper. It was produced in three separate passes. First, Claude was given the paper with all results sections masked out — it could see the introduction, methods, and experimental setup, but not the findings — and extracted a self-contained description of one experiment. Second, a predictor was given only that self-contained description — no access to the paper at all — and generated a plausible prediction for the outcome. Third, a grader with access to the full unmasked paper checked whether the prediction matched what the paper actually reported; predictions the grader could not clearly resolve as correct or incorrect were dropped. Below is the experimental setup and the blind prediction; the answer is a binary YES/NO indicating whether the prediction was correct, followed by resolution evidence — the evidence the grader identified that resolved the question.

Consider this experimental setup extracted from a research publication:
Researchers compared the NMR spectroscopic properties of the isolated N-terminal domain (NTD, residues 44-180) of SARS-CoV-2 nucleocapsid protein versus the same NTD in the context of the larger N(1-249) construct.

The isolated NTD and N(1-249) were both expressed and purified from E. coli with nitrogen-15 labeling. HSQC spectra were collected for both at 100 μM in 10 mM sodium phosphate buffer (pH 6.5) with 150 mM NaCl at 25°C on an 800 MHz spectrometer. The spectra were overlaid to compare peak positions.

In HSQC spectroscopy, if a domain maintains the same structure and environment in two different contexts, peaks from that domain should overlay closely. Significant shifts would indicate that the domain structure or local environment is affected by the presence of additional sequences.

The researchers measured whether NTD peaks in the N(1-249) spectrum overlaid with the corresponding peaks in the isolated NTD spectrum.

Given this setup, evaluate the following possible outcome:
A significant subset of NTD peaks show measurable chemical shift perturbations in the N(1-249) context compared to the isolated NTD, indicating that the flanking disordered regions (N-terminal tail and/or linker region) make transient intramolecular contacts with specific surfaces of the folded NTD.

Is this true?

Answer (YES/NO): NO